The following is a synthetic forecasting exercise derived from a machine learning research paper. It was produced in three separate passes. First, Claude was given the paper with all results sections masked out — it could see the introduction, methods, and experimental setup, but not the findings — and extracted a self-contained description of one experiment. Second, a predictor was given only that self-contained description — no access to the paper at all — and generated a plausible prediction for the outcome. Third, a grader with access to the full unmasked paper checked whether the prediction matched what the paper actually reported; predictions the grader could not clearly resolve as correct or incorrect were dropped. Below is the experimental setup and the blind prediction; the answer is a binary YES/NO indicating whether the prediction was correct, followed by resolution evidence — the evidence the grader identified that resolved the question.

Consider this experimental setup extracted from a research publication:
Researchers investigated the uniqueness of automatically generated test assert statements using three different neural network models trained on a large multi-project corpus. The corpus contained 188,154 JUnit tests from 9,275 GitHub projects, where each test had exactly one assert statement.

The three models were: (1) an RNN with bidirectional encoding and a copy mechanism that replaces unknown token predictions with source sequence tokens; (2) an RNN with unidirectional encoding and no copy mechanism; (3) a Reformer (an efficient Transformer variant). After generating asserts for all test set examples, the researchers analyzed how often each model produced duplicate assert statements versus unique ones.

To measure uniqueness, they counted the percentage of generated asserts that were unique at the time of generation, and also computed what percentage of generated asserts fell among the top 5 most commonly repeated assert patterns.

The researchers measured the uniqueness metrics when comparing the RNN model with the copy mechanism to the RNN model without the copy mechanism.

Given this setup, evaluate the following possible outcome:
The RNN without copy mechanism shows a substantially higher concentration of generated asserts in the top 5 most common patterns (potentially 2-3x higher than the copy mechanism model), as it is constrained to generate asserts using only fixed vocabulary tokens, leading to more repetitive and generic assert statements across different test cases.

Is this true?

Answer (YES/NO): YES